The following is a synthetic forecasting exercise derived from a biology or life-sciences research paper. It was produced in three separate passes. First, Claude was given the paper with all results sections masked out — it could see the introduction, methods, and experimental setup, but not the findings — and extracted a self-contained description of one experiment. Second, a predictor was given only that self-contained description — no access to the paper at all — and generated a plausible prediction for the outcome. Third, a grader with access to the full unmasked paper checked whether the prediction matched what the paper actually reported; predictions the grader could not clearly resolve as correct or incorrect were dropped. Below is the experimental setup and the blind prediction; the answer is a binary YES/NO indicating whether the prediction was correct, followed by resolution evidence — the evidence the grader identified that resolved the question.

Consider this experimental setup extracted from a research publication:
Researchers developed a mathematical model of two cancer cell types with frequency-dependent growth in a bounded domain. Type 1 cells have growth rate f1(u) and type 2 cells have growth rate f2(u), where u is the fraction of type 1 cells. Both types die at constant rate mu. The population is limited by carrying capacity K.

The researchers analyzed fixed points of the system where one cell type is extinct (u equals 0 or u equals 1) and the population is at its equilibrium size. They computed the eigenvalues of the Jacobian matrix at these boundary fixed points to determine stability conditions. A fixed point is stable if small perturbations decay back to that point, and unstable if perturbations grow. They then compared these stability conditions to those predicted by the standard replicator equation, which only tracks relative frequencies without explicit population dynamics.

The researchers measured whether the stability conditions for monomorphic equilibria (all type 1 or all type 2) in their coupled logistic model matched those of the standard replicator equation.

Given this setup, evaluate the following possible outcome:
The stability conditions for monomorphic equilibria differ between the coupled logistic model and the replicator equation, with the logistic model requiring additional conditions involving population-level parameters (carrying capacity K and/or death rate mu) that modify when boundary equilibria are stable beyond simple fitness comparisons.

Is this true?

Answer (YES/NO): NO